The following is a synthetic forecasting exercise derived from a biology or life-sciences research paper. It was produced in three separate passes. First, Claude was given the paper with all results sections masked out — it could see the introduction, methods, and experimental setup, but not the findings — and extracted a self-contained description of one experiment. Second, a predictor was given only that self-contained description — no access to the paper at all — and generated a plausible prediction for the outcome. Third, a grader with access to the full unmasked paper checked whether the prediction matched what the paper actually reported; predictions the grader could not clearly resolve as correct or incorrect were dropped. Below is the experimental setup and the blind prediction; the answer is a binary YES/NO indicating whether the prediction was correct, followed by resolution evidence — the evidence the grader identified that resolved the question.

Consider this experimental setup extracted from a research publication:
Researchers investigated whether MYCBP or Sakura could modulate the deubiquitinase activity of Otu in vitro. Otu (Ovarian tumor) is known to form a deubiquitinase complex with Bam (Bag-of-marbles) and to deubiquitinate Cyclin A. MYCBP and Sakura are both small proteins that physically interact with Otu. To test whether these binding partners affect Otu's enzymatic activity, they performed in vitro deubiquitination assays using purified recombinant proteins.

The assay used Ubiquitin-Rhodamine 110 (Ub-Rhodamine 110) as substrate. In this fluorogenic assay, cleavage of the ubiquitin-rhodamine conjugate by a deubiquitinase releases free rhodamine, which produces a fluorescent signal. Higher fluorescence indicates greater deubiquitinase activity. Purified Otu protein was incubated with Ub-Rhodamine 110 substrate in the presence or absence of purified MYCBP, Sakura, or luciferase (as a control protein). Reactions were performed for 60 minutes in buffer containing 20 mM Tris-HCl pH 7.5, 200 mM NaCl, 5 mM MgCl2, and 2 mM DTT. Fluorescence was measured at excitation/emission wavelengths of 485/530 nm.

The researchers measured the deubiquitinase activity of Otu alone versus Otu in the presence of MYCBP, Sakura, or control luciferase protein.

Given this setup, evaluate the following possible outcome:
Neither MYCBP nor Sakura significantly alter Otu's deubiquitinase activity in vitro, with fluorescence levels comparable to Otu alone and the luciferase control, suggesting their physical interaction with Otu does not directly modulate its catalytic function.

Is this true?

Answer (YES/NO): YES